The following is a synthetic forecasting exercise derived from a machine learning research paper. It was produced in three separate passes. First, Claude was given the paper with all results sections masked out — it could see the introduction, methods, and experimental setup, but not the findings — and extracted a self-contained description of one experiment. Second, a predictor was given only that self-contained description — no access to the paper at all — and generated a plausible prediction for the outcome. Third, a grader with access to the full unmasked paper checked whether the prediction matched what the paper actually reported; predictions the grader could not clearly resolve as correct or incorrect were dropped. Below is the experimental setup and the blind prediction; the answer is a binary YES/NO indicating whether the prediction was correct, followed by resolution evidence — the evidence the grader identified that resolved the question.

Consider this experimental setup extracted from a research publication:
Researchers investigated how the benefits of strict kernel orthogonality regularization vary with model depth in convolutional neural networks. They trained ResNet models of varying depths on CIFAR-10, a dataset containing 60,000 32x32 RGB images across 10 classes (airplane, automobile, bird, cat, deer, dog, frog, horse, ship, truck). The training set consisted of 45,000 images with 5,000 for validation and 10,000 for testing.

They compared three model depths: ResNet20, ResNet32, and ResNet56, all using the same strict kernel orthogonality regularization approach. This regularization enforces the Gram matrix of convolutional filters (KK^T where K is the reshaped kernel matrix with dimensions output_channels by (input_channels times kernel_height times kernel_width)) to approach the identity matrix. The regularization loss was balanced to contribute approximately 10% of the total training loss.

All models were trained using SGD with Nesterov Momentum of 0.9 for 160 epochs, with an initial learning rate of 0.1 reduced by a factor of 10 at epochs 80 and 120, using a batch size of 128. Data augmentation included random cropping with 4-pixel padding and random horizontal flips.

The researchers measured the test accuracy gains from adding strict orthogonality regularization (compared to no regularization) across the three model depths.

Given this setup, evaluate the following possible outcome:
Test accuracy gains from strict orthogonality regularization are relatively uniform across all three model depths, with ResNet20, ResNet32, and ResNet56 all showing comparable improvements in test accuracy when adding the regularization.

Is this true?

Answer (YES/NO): NO